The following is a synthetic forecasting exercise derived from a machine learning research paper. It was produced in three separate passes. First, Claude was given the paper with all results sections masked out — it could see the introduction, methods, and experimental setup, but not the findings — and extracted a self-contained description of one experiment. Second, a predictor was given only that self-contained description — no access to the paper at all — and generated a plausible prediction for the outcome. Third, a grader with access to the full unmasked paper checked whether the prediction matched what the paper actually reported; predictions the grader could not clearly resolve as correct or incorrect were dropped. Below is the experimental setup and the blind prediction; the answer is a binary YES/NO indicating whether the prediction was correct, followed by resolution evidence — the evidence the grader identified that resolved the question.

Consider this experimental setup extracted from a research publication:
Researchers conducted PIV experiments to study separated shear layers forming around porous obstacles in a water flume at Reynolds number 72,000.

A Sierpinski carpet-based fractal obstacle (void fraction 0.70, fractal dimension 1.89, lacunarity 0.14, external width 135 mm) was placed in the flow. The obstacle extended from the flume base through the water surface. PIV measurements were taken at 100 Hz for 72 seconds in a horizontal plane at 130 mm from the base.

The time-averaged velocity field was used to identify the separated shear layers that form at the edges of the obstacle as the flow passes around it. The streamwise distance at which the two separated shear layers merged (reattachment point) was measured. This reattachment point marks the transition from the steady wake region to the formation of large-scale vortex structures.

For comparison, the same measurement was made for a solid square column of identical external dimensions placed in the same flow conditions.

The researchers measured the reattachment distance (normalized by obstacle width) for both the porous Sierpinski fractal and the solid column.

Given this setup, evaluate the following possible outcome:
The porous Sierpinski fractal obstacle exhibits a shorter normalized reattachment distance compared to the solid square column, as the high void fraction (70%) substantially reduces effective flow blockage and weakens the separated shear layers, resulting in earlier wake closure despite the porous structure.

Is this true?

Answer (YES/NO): NO